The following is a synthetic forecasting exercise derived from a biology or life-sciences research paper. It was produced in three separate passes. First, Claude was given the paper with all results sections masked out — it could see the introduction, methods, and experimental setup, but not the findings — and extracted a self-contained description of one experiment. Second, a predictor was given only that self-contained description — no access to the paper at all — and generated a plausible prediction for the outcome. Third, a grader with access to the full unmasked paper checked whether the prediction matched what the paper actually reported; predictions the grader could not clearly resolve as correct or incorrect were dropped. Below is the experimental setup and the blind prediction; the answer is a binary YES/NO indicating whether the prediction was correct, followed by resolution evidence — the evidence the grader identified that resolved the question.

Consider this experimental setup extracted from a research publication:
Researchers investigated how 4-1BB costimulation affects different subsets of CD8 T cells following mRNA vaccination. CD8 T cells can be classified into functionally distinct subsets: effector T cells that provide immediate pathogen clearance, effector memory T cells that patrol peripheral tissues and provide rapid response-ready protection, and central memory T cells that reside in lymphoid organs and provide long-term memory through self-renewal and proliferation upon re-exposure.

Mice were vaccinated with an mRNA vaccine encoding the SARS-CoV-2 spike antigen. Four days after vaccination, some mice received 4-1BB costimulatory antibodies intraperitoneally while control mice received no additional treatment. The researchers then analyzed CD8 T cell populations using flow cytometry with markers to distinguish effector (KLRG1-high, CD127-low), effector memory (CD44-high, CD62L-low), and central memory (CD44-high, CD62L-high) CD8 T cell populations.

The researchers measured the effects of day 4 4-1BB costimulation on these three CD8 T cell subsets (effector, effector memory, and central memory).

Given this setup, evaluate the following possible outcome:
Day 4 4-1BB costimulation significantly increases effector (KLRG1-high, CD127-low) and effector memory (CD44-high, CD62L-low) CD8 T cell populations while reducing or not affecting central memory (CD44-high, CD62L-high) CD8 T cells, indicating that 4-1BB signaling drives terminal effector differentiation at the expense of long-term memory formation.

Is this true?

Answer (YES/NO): YES